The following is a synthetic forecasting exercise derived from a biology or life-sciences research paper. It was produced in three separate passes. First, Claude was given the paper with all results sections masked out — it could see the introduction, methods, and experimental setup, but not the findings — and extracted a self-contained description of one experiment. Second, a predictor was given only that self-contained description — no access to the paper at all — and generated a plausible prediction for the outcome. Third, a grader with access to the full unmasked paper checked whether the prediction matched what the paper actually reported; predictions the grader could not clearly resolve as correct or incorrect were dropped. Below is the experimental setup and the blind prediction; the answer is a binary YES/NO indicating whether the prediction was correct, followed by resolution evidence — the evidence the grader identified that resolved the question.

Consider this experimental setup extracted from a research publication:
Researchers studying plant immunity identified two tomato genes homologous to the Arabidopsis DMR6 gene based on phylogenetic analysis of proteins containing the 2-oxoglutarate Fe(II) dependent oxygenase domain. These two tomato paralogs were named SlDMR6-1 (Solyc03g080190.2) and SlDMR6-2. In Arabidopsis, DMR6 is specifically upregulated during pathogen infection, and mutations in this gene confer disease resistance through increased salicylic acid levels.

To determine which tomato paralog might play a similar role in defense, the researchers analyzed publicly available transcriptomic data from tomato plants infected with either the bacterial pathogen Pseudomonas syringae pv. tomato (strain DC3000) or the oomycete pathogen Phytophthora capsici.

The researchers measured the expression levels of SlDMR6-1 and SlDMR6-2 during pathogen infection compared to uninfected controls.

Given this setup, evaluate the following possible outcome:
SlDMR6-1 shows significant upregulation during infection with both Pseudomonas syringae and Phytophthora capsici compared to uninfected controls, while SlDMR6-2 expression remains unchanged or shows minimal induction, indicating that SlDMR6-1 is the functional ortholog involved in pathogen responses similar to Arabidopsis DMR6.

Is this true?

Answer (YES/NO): YES